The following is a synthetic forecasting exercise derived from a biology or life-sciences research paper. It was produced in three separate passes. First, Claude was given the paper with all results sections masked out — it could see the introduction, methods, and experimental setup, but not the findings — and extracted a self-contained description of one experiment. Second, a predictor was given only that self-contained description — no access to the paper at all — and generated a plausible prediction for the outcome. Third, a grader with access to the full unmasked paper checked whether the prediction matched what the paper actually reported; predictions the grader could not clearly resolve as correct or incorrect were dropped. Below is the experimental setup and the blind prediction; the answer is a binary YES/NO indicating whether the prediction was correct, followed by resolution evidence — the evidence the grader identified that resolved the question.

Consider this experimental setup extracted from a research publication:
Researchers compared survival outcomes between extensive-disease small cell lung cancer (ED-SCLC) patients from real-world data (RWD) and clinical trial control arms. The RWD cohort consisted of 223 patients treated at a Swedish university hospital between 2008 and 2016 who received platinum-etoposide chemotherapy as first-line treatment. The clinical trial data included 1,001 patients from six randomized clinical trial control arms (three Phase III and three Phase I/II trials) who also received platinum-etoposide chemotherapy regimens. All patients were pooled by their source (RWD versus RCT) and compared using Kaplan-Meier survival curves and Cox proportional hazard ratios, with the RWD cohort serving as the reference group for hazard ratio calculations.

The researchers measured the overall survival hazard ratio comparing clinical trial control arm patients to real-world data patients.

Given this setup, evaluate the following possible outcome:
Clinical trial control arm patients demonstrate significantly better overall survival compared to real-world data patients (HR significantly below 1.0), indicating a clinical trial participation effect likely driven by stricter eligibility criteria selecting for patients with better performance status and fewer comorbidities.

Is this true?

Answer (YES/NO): YES